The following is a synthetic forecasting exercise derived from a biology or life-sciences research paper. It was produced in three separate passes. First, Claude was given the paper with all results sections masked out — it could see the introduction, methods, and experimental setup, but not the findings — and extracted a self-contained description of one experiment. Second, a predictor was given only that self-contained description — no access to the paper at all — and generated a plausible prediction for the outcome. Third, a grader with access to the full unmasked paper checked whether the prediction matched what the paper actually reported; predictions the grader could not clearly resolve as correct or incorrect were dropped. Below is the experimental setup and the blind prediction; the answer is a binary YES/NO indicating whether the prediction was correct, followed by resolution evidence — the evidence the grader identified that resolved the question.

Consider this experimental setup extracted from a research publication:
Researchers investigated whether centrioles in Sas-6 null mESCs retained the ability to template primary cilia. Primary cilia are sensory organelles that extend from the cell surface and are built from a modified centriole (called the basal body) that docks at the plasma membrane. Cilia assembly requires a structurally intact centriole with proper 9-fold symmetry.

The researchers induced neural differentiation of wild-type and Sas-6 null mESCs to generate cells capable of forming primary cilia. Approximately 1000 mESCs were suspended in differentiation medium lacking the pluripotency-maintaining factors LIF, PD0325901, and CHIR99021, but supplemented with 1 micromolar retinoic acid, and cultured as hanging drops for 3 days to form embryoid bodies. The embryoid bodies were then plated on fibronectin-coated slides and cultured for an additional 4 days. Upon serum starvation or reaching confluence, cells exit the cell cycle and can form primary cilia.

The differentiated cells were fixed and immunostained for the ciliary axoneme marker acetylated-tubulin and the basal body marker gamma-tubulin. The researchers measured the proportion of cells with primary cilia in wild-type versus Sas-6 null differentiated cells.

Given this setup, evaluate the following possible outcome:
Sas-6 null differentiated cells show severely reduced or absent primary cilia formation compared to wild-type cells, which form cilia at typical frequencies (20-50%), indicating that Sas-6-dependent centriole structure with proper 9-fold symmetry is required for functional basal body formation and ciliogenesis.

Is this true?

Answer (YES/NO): NO